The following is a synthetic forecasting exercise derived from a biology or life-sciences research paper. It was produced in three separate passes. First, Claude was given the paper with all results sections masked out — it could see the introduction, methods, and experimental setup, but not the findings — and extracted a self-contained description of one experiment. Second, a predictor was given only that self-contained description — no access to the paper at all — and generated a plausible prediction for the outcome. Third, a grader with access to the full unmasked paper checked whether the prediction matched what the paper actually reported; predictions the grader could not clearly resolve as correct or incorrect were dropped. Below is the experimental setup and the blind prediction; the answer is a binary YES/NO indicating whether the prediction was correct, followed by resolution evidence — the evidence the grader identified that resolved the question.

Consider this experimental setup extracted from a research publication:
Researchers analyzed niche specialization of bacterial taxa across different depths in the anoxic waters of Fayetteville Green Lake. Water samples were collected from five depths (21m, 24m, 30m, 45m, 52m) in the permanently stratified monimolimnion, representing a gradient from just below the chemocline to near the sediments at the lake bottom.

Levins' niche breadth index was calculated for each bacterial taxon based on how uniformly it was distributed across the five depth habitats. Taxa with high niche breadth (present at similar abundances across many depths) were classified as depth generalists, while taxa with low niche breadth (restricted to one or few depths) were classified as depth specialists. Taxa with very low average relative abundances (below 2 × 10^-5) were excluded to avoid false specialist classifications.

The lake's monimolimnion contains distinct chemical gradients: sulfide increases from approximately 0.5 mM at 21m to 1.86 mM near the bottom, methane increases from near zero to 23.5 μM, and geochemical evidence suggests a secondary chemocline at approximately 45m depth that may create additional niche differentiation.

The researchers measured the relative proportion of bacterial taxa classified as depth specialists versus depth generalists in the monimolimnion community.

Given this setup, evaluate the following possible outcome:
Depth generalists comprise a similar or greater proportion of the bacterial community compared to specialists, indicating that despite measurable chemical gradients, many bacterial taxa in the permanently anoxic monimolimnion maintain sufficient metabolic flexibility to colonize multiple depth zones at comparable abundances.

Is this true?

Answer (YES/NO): YES